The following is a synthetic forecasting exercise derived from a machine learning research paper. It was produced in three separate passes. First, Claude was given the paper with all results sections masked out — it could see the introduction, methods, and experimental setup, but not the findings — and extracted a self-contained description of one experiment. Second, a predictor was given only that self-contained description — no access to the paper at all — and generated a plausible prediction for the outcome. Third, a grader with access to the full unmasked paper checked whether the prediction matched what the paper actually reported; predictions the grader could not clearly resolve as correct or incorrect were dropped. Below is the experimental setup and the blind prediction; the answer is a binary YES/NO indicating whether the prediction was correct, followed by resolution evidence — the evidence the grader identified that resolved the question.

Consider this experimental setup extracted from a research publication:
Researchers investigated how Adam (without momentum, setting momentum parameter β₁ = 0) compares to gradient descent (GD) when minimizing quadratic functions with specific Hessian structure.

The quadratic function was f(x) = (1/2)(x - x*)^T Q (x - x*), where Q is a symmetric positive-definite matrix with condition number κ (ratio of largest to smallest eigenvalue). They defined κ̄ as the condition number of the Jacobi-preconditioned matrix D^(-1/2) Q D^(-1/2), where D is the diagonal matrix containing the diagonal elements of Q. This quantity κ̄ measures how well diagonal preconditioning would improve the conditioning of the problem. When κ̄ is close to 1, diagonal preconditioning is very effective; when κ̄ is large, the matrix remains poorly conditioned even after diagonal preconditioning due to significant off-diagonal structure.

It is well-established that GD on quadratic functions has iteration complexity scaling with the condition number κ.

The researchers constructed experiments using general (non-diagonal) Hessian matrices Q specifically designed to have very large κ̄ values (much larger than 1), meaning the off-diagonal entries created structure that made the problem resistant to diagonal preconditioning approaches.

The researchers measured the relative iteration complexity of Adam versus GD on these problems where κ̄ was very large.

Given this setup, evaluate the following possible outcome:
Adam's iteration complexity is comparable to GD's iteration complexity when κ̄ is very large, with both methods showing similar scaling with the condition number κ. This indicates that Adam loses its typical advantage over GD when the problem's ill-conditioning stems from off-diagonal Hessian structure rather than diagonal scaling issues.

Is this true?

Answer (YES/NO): NO